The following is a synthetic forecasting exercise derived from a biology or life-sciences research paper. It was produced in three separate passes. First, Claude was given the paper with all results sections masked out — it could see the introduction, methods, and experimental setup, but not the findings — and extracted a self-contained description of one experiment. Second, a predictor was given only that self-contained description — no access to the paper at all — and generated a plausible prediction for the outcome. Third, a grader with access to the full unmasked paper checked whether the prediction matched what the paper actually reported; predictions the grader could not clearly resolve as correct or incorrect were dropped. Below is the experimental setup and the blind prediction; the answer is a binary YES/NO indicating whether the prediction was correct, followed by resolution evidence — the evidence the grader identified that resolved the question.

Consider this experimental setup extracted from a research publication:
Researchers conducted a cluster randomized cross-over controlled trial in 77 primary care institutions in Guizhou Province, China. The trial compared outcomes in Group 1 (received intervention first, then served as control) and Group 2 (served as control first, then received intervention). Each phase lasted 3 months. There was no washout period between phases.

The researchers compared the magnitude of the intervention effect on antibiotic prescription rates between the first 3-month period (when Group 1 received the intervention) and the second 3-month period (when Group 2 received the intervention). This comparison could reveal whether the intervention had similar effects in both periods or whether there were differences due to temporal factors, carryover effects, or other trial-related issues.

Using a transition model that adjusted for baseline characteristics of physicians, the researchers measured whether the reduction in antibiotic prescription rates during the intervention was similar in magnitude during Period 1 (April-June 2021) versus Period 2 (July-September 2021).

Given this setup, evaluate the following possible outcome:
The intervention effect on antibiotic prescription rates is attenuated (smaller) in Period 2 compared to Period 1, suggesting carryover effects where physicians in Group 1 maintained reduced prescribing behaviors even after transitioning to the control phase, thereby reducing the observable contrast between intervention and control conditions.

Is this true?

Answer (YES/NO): NO